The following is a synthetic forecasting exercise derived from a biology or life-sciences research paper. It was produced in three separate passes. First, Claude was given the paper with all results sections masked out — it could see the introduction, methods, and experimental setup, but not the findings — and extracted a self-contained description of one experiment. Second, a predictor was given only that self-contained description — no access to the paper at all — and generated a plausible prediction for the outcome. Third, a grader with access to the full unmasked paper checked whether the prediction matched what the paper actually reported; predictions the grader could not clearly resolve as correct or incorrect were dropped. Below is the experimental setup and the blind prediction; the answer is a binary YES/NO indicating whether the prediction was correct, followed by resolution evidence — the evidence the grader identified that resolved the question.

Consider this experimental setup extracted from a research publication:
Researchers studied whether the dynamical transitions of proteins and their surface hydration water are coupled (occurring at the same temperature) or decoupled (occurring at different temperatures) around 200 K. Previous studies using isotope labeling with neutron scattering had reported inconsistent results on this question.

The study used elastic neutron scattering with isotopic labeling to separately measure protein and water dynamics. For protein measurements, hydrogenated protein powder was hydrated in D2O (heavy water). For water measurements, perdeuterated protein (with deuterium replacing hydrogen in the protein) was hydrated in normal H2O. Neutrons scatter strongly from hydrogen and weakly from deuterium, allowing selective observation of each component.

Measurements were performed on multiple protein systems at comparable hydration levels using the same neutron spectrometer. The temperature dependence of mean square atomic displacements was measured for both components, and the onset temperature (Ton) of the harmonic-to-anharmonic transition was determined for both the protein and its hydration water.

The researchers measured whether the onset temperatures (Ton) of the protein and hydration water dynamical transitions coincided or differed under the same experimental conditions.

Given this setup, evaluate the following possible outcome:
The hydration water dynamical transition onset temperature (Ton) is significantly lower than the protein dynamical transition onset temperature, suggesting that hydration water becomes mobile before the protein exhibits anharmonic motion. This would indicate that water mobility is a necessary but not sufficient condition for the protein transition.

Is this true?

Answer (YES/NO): NO